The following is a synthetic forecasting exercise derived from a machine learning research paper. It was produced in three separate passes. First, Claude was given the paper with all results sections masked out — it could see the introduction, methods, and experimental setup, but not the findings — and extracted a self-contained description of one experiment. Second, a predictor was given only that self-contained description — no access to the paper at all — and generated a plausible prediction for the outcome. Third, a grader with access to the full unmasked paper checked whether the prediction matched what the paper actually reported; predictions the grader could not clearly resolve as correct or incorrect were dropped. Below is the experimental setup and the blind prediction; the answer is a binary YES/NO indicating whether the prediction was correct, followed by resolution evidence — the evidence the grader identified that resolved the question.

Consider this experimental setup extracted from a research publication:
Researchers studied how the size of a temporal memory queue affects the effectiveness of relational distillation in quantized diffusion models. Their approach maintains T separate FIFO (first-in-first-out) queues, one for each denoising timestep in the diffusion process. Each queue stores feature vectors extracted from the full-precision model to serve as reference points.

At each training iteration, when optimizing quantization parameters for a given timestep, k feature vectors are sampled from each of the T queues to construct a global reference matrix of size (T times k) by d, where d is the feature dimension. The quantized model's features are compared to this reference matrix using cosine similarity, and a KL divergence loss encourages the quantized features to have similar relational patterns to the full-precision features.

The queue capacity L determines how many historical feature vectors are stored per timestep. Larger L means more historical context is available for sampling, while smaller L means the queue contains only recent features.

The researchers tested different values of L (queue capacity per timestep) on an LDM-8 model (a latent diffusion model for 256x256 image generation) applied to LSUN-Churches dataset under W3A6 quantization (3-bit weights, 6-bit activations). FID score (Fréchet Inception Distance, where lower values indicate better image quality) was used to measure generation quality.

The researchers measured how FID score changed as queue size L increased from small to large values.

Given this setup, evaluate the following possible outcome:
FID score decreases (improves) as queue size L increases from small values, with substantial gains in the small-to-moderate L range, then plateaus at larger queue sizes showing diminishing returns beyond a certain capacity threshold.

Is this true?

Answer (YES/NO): YES